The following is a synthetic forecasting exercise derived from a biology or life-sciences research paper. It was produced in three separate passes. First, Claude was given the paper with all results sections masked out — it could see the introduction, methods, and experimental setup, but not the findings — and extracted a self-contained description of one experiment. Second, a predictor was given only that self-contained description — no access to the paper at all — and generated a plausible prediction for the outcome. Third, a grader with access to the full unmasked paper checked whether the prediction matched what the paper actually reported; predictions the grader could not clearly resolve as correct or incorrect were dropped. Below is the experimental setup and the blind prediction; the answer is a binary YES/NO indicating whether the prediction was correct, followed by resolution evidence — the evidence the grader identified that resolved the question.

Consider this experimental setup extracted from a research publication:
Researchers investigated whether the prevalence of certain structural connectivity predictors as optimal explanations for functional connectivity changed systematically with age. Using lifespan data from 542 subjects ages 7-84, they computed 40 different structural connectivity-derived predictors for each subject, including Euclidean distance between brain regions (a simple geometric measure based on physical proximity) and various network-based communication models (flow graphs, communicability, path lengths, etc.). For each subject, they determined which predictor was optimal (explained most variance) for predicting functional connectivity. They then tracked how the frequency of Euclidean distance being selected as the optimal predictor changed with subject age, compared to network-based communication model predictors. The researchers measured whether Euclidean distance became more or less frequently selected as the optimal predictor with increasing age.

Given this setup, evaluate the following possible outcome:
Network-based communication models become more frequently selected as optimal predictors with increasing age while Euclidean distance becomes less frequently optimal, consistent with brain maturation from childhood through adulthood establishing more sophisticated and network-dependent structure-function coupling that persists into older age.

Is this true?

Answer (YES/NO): NO